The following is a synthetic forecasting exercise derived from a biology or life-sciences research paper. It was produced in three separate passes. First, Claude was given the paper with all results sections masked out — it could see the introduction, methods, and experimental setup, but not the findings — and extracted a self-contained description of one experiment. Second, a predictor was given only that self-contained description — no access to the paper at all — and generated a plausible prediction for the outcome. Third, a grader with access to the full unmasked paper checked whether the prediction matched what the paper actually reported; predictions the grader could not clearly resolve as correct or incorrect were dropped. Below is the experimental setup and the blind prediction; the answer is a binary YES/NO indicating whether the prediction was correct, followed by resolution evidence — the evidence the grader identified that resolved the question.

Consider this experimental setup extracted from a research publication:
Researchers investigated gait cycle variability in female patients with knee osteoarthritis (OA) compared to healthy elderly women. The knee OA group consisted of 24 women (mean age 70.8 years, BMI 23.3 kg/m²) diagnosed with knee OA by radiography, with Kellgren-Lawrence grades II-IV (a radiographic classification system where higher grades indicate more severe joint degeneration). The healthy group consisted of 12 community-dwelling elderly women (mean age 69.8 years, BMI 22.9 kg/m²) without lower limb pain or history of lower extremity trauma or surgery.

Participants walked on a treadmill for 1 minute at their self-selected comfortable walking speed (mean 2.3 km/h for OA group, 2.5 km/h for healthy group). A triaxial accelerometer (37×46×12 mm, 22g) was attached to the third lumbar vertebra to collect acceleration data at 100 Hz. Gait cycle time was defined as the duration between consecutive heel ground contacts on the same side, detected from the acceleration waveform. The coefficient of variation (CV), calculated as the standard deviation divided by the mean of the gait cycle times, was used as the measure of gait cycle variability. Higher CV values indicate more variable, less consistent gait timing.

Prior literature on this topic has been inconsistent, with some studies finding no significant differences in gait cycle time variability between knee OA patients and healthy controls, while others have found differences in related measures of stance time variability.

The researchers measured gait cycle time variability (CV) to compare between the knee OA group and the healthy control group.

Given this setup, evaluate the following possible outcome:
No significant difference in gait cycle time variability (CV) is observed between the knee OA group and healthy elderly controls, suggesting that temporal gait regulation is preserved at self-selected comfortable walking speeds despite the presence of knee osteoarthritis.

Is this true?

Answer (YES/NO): NO